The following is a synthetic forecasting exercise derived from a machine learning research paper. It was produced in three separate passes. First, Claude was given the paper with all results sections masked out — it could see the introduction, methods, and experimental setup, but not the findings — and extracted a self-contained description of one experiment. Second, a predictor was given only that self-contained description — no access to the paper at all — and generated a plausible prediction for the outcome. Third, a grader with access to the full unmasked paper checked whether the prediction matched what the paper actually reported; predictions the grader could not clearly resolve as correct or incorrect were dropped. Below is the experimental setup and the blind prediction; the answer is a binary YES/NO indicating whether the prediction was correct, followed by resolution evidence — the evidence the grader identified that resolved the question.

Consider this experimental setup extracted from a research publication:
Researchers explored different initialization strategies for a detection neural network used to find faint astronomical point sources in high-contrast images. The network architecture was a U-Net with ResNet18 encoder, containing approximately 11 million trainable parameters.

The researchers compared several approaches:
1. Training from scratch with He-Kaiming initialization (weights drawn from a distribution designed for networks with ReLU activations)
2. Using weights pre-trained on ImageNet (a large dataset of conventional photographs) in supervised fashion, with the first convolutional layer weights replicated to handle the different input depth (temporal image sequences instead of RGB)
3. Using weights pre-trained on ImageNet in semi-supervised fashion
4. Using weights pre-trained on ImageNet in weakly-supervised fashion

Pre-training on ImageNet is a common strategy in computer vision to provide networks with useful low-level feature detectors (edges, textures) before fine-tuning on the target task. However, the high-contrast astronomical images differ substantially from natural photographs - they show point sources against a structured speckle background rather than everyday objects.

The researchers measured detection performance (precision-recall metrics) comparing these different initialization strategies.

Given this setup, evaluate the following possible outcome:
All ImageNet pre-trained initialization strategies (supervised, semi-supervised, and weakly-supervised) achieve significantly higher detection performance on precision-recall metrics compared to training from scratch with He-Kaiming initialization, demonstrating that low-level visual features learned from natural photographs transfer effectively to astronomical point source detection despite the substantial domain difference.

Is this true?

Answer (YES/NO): NO